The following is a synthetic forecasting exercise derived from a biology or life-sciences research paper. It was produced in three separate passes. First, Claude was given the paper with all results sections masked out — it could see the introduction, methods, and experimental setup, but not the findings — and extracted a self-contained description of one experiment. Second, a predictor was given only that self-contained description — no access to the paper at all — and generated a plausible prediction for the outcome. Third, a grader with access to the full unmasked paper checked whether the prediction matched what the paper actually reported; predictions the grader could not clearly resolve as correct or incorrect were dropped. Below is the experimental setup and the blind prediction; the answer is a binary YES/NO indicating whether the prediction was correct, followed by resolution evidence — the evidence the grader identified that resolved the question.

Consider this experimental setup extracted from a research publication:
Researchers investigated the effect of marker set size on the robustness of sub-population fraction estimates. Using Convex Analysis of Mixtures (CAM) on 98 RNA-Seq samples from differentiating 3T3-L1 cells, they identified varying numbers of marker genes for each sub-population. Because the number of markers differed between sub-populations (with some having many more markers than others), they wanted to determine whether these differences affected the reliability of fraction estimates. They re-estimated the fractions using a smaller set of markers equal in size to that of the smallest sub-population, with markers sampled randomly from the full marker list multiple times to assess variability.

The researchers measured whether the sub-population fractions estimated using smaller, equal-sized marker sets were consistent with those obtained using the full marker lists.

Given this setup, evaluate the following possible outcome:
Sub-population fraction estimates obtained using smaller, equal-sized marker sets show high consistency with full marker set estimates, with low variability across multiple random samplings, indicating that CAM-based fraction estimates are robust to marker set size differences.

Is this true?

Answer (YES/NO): YES